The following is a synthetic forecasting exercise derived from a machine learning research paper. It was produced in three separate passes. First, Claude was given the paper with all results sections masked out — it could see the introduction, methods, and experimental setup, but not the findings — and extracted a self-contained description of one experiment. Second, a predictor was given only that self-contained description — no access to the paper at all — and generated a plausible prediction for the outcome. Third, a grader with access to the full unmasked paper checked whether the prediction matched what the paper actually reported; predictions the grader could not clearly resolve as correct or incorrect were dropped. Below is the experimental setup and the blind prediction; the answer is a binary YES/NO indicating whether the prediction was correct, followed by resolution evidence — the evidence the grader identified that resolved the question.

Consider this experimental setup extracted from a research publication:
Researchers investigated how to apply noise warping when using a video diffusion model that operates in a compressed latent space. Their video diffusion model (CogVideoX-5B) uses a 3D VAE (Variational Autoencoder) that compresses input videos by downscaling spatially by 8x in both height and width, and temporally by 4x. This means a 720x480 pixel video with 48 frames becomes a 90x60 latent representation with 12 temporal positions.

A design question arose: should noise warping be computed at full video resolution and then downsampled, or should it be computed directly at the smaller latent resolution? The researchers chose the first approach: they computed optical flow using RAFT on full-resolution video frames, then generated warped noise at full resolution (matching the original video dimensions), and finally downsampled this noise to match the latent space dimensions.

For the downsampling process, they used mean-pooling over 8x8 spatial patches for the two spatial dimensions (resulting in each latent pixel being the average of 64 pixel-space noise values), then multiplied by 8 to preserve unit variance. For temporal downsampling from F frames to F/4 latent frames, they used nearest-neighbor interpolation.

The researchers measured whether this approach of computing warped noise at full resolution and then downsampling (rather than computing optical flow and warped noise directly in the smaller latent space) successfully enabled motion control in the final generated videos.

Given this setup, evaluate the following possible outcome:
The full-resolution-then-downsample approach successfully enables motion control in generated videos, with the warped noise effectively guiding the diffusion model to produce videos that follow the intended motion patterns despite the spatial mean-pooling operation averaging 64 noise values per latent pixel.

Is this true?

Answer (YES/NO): YES